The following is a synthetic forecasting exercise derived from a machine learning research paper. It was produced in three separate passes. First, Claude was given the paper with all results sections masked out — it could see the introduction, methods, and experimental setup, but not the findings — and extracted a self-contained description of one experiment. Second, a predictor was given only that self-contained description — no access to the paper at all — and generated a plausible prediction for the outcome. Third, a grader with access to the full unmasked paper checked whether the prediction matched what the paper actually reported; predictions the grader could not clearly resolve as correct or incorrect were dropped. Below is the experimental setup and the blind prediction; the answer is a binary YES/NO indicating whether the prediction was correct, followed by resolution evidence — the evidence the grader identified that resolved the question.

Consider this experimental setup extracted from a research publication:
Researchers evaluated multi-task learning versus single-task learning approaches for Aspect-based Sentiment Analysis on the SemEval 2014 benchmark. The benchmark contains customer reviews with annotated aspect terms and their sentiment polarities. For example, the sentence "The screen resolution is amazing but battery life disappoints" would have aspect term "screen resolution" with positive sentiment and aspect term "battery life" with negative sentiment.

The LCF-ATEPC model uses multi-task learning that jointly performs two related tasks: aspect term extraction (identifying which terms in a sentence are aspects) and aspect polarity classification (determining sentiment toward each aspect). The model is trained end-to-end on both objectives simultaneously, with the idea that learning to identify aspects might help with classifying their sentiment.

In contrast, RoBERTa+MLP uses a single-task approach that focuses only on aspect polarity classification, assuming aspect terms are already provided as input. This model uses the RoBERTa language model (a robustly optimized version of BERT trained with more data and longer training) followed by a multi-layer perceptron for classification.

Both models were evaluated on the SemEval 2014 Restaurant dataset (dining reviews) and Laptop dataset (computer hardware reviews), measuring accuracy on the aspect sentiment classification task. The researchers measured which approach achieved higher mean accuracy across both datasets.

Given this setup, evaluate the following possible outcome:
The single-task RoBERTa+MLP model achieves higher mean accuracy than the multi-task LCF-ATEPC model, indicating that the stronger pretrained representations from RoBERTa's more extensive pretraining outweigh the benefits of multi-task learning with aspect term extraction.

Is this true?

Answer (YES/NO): NO